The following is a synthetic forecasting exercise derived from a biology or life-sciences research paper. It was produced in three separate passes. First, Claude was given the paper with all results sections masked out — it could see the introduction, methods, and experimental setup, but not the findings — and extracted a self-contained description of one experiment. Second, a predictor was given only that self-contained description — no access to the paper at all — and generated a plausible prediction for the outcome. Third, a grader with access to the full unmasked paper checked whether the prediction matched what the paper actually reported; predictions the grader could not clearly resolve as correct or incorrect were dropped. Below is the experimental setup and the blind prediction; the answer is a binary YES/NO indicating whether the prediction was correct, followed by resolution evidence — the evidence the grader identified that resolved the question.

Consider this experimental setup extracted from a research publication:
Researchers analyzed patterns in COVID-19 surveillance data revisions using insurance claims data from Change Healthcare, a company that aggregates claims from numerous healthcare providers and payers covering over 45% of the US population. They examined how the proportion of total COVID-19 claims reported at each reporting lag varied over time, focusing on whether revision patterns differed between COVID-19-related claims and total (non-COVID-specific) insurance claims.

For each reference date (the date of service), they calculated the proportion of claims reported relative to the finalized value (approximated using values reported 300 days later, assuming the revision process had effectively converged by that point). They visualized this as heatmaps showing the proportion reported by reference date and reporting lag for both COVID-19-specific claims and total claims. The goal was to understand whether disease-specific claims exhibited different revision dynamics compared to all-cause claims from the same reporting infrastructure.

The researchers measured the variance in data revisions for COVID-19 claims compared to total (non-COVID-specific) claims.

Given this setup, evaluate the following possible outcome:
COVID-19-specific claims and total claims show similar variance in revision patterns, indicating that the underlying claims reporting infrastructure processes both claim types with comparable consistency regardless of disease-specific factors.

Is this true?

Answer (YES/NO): NO